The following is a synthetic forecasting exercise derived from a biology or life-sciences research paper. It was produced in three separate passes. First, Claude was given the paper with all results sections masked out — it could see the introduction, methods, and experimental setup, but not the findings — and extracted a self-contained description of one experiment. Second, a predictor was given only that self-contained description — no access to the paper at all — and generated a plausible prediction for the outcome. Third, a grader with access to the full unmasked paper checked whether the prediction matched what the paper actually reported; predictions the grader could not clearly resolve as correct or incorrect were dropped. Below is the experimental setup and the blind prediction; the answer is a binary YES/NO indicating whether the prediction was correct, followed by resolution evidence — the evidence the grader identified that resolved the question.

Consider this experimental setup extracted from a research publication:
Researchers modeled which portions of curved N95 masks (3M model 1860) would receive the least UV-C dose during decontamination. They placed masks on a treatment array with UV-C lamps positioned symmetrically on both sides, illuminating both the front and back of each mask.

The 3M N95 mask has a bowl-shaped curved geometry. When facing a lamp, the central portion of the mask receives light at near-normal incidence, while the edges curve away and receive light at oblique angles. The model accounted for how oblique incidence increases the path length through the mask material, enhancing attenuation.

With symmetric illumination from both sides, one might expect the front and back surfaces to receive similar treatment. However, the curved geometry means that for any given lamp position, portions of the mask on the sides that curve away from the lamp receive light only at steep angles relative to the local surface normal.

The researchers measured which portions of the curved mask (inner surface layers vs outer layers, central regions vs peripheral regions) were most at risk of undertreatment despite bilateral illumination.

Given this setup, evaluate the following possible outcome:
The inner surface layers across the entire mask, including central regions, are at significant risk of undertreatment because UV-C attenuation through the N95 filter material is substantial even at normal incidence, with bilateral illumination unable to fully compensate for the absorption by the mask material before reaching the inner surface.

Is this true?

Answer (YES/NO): NO